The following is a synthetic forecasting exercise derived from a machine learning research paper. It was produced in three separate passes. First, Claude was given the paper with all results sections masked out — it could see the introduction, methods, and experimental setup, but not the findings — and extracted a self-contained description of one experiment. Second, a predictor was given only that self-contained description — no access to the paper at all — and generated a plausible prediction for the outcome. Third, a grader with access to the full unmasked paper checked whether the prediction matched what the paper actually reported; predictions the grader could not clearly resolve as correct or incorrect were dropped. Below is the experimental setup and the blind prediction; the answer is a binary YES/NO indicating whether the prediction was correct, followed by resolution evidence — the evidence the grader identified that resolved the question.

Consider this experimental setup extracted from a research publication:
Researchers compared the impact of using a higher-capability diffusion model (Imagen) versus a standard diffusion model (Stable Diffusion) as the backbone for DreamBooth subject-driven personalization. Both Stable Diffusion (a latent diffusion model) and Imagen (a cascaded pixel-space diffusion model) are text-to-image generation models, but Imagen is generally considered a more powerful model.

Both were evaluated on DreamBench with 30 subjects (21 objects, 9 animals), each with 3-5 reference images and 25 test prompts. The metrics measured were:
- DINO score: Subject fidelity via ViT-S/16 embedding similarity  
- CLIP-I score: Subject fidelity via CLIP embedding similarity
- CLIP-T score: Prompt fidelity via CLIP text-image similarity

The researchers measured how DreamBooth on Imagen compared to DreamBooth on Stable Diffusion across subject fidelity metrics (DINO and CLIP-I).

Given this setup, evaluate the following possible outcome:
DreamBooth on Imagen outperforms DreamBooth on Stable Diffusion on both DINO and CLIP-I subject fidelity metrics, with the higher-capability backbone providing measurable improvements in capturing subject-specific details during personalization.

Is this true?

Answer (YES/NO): YES